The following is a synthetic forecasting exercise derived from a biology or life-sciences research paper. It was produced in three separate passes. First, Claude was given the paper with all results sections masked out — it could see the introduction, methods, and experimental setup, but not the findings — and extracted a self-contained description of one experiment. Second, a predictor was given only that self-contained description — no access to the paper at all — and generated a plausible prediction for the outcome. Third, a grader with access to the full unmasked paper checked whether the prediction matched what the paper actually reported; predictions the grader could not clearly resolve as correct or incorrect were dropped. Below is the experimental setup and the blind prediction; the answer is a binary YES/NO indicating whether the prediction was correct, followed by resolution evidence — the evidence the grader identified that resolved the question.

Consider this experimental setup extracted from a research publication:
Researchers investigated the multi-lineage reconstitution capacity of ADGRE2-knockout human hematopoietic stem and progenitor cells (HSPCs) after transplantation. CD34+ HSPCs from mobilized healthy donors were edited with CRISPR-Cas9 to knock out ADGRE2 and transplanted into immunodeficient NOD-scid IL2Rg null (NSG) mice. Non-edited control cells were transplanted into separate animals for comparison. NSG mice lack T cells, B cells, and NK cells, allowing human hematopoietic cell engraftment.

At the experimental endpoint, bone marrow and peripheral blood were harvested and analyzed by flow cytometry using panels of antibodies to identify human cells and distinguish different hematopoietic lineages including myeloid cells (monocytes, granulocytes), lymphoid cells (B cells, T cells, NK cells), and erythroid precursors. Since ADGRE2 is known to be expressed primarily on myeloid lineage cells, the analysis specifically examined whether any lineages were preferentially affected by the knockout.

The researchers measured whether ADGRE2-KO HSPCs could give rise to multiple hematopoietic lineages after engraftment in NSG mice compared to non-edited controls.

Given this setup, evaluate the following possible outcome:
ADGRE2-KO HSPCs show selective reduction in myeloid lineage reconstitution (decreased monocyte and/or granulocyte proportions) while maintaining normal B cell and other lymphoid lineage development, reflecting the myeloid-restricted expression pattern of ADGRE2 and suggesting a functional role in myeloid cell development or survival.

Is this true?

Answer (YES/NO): NO